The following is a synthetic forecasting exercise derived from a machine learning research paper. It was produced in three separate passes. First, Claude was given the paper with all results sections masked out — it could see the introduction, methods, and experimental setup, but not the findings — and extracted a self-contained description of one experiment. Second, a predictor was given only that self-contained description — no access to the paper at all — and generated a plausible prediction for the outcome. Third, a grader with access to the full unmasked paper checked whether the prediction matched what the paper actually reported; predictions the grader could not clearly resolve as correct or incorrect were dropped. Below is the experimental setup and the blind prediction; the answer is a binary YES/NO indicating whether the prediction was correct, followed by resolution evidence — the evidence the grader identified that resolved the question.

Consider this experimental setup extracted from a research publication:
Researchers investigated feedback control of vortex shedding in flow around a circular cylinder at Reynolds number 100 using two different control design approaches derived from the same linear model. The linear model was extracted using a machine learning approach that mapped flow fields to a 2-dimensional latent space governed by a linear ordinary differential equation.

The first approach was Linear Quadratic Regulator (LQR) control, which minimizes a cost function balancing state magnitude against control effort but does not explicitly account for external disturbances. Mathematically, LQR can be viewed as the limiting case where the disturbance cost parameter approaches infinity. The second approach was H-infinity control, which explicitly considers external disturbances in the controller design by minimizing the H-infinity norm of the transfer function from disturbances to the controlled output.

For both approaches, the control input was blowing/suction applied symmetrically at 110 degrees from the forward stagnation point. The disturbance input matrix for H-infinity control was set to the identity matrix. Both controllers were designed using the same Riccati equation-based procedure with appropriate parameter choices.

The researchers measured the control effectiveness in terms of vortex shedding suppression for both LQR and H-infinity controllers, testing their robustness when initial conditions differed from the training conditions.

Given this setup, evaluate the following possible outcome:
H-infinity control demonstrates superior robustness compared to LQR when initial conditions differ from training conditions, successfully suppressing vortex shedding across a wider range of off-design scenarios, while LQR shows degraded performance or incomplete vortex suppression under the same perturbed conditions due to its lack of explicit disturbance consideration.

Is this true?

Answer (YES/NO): NO